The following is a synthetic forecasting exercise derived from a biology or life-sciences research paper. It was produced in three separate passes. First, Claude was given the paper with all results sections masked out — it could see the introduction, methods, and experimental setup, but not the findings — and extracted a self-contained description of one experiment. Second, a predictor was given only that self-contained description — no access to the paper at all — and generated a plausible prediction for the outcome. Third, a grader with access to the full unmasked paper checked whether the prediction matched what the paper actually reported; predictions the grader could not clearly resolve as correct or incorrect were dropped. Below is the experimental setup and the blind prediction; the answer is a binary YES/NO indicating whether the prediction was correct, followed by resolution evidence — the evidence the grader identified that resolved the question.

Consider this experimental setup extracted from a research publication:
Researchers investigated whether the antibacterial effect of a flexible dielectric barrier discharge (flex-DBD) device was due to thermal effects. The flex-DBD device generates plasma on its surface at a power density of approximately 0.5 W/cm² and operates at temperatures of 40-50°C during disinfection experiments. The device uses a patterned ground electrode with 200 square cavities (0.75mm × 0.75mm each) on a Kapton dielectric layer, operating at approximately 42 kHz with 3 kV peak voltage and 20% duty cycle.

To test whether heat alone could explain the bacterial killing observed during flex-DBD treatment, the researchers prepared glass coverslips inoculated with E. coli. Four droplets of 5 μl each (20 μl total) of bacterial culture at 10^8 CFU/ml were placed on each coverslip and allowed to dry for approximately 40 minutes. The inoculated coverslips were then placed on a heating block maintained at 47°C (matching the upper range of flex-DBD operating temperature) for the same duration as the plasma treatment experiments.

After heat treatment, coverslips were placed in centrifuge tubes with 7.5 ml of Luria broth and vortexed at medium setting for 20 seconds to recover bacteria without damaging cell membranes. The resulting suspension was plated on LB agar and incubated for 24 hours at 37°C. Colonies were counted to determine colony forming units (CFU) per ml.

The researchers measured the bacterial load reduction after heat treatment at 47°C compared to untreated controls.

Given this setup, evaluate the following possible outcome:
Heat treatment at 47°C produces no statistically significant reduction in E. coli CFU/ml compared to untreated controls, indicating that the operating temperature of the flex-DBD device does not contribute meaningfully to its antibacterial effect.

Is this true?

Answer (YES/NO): YES